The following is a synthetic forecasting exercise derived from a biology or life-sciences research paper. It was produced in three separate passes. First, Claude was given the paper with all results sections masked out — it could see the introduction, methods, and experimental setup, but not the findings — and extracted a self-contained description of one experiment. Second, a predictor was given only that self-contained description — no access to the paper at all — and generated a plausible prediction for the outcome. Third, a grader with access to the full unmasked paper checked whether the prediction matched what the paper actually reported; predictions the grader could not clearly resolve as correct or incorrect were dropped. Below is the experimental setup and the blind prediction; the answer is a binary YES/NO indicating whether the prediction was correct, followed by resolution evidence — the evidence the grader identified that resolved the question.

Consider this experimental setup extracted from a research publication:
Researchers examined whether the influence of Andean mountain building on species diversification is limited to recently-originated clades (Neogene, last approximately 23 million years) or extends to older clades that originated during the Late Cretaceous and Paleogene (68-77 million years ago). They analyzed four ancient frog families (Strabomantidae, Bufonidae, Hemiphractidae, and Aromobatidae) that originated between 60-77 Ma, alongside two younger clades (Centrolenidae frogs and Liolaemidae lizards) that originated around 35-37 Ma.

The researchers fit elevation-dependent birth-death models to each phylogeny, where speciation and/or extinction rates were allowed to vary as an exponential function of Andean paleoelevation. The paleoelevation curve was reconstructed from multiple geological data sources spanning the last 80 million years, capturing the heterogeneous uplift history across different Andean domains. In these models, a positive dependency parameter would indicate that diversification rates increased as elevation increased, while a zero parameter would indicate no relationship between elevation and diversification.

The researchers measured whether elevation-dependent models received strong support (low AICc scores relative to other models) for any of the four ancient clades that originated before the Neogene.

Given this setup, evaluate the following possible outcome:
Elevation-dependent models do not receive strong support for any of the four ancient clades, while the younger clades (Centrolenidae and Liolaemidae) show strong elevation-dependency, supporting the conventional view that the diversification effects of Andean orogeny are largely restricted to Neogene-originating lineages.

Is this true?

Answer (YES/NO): NO